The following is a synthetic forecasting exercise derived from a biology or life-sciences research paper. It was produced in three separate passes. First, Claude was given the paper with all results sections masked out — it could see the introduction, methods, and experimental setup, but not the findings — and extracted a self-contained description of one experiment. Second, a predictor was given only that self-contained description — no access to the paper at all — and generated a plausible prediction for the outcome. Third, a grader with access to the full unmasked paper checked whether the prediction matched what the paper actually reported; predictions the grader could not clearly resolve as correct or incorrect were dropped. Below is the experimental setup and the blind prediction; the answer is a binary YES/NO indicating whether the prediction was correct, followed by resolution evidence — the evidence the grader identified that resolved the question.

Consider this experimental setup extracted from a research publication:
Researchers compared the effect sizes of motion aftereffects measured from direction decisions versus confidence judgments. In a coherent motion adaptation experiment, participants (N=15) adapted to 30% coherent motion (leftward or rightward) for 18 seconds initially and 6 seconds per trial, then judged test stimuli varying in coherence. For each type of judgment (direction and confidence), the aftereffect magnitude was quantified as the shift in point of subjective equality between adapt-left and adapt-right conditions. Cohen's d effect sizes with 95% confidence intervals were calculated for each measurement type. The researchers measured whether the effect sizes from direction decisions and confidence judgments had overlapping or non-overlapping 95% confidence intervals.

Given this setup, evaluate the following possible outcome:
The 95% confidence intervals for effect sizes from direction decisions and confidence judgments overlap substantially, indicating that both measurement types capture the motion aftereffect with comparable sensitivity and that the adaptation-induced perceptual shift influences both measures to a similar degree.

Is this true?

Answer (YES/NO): YES